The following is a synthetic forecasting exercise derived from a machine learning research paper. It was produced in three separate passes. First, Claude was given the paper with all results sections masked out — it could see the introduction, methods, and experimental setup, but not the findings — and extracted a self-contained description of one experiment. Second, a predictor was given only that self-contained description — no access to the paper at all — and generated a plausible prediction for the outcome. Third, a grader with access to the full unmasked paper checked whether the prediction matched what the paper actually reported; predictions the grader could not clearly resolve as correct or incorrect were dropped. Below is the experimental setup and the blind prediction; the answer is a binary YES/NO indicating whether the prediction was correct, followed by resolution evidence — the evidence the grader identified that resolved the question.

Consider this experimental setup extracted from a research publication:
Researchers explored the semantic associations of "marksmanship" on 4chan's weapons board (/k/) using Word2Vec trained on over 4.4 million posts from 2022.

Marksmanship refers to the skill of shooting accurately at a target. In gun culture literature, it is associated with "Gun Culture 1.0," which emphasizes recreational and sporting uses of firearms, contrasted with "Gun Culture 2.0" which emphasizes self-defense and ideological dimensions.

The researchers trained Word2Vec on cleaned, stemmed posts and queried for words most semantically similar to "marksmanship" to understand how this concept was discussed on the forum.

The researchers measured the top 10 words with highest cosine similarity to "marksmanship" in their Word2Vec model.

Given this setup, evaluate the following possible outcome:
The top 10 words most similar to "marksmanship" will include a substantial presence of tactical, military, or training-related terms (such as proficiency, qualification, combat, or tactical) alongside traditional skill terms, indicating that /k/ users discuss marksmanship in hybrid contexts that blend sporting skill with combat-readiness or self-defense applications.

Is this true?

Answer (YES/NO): NO